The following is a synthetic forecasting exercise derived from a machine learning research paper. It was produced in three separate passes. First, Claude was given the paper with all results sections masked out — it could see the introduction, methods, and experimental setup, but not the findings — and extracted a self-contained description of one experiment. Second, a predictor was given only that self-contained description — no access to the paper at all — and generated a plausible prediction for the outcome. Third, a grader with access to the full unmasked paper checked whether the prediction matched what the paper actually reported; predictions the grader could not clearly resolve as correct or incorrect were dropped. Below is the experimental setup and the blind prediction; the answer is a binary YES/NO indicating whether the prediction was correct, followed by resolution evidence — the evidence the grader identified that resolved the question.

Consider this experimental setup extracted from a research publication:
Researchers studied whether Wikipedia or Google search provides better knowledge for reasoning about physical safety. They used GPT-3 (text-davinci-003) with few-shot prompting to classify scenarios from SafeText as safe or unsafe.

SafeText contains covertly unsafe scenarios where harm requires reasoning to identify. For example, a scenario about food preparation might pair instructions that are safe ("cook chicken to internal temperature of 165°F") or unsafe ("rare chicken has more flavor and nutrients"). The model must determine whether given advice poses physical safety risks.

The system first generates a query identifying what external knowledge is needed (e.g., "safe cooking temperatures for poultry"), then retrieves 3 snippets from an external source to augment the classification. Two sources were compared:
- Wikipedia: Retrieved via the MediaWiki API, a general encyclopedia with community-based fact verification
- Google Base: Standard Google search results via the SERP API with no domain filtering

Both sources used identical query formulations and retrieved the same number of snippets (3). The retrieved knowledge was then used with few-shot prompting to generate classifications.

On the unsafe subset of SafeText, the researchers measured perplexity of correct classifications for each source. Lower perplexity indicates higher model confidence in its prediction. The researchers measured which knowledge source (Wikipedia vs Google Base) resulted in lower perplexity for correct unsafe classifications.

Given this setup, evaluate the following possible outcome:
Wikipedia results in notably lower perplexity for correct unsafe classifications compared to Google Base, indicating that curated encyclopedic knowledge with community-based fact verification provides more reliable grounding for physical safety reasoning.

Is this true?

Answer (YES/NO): NO